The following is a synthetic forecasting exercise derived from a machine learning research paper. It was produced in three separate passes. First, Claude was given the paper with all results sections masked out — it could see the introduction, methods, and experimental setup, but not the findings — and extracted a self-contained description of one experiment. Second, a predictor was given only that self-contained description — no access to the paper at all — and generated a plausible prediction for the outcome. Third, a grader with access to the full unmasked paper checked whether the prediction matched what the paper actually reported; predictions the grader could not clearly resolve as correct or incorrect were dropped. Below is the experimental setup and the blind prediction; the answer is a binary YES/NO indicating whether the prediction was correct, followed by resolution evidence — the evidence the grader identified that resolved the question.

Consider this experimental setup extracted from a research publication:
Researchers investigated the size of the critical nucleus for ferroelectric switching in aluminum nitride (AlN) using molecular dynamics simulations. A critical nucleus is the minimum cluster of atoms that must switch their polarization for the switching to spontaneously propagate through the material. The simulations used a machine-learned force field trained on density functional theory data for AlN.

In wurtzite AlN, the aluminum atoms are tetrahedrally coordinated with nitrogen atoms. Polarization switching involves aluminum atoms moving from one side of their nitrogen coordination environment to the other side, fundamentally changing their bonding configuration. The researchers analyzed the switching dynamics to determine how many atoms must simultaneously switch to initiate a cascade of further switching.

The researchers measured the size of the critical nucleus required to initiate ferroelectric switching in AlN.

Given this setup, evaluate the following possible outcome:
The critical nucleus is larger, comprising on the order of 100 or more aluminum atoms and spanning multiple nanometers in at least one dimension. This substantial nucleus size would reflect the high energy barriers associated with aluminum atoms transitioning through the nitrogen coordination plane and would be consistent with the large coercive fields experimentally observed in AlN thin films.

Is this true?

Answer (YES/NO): NO